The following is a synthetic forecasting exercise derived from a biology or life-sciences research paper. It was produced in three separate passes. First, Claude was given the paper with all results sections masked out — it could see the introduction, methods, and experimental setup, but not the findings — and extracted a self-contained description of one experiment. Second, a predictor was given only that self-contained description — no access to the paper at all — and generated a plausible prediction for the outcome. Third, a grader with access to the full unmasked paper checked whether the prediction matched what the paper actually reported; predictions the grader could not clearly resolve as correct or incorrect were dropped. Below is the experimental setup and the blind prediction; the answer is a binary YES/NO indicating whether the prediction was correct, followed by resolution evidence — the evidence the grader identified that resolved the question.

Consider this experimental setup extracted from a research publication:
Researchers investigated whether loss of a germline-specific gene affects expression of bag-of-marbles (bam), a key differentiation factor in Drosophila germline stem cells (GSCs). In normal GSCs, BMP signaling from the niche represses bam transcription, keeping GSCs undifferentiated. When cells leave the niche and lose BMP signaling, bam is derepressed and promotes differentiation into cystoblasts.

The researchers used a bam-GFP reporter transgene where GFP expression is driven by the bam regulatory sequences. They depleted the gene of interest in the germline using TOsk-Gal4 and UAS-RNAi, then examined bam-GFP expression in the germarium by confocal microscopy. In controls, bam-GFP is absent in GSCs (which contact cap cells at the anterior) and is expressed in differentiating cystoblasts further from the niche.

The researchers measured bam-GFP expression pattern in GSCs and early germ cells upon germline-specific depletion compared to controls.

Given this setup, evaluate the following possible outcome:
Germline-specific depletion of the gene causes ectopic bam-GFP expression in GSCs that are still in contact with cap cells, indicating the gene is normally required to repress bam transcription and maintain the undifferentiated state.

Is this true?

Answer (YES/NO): YES